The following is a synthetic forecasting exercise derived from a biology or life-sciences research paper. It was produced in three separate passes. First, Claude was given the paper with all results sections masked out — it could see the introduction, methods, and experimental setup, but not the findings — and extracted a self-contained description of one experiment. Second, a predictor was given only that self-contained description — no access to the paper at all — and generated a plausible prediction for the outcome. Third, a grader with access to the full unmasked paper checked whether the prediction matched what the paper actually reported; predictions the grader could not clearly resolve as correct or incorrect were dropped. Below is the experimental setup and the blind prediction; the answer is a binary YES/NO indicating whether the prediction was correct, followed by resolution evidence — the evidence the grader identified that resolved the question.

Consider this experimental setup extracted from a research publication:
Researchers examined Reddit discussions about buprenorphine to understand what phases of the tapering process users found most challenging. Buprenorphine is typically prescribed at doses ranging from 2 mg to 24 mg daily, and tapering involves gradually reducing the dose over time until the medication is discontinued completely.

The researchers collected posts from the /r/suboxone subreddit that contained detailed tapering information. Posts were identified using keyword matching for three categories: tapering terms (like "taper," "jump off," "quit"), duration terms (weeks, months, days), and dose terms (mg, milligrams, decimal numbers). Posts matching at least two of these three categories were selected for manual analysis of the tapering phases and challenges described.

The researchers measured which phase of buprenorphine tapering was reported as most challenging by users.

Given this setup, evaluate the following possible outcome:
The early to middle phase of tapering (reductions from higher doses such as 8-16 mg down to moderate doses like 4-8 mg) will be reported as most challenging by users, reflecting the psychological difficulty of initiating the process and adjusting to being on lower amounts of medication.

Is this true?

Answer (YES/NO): NO